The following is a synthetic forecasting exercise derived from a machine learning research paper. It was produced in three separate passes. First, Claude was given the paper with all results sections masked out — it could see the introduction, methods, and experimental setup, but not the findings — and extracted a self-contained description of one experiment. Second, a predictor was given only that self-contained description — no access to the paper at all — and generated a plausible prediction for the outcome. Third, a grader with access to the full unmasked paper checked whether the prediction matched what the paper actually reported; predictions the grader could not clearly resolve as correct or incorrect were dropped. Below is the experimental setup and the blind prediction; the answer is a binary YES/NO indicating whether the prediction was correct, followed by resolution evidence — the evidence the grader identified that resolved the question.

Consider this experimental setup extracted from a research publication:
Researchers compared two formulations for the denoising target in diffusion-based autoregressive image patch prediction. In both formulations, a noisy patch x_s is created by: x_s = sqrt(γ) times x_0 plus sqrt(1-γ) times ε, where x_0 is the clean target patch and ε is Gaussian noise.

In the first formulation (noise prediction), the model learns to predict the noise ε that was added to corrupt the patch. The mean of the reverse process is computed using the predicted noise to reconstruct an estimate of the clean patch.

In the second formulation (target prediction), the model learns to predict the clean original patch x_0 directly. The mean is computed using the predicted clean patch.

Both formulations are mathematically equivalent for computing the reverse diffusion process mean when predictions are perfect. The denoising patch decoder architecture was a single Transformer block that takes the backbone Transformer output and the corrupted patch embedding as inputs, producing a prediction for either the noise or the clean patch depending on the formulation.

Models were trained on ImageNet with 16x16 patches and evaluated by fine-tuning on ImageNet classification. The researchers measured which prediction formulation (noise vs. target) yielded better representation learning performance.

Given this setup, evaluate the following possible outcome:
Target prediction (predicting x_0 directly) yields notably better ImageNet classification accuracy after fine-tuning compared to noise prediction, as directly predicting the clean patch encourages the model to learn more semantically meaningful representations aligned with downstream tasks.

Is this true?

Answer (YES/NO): YES